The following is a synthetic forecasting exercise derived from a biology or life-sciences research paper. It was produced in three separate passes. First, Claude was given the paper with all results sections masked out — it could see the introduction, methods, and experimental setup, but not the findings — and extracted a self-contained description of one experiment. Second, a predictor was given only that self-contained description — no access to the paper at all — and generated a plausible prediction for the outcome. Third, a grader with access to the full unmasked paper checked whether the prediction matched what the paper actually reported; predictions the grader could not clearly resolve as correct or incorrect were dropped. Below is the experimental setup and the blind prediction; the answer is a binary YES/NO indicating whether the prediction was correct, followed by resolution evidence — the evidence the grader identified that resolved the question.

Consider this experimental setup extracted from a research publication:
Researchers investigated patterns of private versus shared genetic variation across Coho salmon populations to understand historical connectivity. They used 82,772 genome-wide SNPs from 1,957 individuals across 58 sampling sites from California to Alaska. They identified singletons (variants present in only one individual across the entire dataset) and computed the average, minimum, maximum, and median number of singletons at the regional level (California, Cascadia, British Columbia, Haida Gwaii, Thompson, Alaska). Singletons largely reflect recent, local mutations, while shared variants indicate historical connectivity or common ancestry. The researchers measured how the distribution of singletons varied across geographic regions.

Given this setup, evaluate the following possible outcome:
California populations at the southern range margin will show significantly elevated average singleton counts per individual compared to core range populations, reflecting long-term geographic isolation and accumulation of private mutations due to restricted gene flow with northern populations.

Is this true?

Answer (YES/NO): NO